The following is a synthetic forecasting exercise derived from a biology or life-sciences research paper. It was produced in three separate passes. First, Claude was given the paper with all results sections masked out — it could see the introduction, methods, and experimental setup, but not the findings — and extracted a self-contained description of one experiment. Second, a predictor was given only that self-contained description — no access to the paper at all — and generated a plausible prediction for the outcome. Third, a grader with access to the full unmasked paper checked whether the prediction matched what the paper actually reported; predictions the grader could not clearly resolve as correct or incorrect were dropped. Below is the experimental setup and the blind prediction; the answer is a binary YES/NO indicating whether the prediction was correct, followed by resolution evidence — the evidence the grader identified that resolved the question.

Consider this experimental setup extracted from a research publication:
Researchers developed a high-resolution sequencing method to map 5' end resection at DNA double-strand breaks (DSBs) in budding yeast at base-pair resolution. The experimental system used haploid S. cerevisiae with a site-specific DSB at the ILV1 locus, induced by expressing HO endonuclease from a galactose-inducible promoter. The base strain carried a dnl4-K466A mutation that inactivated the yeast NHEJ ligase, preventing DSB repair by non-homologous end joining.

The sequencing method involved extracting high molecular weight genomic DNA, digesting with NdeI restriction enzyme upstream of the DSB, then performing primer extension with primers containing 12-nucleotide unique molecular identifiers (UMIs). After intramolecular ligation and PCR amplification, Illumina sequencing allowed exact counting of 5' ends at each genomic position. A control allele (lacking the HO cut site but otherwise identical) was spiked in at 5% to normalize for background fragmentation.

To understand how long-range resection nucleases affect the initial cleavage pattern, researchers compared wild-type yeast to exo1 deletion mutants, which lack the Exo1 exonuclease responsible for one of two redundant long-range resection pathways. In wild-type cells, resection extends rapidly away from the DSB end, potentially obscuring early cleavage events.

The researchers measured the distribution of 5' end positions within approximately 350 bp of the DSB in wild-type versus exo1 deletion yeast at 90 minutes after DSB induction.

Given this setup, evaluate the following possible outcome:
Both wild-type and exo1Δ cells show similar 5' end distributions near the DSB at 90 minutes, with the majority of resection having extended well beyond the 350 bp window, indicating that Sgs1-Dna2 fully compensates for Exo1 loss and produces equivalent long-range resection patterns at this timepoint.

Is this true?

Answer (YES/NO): NO